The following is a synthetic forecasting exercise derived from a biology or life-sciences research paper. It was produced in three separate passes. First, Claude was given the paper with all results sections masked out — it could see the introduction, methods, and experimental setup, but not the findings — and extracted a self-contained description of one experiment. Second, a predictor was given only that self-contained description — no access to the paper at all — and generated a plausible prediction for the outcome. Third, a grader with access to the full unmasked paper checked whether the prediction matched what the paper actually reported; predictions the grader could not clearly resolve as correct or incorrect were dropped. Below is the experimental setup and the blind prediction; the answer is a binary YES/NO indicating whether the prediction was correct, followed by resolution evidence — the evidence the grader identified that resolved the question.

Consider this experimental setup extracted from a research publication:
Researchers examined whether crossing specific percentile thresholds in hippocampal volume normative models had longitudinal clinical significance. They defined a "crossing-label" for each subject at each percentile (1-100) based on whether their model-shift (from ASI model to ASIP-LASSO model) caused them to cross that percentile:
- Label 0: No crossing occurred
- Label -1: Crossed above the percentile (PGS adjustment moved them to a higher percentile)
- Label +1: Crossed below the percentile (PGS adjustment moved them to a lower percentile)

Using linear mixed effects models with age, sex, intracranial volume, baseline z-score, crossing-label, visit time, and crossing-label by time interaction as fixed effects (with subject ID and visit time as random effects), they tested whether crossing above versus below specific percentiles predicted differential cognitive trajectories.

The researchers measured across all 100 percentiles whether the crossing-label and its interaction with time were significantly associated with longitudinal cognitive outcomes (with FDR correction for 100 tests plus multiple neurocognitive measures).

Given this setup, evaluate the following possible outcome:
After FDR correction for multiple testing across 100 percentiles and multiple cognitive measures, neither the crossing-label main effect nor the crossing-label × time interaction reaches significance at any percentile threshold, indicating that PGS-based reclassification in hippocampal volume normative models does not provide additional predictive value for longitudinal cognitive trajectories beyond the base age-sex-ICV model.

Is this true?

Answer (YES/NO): NO